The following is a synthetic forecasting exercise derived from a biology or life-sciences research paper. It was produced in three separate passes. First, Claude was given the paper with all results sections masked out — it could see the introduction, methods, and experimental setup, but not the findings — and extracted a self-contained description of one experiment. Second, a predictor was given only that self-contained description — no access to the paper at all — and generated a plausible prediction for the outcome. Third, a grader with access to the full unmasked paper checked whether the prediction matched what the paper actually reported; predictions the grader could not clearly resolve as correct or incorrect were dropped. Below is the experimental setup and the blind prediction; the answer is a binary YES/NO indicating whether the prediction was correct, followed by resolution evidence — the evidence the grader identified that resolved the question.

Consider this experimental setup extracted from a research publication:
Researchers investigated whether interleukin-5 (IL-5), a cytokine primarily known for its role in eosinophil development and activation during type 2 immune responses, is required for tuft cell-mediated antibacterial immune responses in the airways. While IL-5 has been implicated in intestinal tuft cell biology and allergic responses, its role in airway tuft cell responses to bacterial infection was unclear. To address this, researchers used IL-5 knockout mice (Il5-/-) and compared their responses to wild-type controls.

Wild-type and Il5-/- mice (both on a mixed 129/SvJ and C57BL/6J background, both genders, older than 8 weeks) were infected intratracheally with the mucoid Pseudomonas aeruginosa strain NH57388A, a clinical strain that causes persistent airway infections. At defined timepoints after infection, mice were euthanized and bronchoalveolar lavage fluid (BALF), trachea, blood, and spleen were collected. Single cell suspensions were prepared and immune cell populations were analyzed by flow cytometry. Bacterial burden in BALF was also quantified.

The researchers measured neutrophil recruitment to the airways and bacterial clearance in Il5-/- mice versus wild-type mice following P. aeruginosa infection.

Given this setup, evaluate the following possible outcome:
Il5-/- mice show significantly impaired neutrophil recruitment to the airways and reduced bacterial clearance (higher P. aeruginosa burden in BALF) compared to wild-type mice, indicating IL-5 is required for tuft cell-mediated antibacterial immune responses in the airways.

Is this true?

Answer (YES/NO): NO